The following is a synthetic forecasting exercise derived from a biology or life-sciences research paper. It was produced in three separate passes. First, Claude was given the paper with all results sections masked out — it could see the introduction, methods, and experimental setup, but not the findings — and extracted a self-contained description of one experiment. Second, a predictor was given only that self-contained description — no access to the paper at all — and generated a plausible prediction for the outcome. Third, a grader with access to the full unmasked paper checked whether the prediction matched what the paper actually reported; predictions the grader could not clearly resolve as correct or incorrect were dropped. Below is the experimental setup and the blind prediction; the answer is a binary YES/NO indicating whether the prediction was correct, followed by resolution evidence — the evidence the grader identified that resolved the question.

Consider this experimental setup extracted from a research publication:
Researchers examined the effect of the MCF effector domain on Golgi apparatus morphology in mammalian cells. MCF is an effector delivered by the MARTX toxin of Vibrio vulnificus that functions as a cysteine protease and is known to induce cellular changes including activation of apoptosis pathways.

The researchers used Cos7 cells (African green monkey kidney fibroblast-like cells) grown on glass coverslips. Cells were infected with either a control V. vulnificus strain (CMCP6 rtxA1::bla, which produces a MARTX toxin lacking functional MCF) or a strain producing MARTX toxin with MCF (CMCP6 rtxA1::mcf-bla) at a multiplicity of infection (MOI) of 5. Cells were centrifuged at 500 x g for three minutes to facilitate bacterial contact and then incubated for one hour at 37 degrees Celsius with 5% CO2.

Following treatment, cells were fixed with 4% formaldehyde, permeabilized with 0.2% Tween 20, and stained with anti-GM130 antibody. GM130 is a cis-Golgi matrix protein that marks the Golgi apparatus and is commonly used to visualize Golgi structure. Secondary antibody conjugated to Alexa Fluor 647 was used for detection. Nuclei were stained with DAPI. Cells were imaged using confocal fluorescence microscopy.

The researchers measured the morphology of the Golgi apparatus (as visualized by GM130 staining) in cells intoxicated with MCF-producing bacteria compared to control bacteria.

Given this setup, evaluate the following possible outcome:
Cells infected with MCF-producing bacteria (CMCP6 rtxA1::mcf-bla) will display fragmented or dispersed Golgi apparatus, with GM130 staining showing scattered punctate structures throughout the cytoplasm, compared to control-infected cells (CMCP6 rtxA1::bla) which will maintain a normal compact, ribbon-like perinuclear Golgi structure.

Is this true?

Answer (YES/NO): YES